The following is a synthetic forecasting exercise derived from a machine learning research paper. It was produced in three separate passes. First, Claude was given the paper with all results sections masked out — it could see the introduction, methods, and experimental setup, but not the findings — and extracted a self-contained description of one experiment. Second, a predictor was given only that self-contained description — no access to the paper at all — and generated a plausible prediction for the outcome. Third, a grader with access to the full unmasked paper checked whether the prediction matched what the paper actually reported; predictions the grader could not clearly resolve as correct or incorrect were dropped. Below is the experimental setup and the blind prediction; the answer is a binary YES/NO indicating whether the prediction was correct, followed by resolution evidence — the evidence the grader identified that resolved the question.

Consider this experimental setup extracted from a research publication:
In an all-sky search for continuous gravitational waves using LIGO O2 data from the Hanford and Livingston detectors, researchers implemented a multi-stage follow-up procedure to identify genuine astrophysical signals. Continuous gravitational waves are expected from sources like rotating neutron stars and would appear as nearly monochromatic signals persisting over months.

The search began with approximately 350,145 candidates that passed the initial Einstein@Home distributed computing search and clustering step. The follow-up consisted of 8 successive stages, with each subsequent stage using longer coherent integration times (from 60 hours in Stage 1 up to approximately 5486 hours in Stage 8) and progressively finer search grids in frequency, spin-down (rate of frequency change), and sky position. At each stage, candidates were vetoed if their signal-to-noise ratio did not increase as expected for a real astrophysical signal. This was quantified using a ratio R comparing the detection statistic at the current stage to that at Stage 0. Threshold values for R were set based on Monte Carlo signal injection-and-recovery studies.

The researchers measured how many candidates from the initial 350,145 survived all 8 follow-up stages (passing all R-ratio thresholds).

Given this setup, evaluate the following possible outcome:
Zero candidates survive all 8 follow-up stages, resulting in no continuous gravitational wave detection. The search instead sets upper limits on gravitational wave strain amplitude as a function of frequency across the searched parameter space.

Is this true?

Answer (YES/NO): NO